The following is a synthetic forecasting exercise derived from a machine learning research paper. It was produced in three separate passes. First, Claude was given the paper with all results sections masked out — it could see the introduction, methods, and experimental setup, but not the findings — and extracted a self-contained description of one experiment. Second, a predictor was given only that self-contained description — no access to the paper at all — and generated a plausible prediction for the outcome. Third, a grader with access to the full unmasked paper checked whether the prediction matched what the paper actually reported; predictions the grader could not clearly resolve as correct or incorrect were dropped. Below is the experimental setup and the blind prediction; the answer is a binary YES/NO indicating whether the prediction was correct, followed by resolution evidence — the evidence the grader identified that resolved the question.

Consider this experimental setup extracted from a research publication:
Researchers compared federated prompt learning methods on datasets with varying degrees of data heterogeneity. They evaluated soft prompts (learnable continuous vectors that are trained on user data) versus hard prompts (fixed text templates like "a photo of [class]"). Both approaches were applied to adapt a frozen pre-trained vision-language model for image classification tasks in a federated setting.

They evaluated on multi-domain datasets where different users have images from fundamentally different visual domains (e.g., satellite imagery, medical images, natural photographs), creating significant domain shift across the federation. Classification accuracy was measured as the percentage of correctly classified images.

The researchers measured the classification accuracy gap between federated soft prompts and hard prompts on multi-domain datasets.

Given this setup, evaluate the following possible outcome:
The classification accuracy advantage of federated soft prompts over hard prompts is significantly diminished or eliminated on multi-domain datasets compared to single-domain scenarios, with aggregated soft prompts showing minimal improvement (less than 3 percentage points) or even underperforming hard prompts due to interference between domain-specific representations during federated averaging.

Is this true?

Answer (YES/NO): NO